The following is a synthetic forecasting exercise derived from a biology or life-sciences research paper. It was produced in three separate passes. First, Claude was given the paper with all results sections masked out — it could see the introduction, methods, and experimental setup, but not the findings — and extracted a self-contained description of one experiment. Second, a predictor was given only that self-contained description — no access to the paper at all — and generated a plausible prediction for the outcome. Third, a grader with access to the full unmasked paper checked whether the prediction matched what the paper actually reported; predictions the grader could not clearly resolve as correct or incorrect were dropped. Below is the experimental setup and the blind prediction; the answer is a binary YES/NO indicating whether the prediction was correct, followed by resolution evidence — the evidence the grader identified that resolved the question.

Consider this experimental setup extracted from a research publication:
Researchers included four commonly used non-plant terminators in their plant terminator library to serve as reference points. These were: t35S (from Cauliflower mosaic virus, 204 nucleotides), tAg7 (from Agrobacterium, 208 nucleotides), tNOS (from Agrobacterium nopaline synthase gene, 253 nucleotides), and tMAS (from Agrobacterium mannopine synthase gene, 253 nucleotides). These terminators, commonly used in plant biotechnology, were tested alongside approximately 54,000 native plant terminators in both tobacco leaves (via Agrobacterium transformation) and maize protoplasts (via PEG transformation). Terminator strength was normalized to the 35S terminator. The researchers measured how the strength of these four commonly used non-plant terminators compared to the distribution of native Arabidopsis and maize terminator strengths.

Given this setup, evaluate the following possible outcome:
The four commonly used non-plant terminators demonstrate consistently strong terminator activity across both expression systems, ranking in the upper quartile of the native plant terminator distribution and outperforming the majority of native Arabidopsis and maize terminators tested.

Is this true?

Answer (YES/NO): NO